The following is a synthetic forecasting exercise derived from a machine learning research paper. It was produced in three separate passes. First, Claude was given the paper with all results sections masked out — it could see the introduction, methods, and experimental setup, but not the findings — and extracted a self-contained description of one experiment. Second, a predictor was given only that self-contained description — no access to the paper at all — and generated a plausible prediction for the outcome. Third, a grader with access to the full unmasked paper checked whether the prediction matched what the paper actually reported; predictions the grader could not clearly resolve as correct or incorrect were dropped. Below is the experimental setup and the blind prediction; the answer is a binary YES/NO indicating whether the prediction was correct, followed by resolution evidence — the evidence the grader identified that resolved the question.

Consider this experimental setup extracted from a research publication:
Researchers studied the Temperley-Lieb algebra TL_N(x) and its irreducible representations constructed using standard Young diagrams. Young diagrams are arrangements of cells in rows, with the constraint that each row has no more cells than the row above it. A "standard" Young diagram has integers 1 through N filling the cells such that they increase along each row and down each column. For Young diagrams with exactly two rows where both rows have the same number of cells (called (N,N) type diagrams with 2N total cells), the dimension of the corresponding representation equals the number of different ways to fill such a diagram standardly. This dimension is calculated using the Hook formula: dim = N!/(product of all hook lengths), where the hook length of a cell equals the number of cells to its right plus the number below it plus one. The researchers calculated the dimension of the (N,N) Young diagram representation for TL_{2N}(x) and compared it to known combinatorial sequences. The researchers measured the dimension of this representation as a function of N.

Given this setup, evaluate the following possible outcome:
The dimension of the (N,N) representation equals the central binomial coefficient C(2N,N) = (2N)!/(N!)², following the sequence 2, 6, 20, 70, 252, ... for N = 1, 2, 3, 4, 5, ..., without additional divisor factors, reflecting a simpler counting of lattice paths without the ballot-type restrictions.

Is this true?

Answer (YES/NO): NO